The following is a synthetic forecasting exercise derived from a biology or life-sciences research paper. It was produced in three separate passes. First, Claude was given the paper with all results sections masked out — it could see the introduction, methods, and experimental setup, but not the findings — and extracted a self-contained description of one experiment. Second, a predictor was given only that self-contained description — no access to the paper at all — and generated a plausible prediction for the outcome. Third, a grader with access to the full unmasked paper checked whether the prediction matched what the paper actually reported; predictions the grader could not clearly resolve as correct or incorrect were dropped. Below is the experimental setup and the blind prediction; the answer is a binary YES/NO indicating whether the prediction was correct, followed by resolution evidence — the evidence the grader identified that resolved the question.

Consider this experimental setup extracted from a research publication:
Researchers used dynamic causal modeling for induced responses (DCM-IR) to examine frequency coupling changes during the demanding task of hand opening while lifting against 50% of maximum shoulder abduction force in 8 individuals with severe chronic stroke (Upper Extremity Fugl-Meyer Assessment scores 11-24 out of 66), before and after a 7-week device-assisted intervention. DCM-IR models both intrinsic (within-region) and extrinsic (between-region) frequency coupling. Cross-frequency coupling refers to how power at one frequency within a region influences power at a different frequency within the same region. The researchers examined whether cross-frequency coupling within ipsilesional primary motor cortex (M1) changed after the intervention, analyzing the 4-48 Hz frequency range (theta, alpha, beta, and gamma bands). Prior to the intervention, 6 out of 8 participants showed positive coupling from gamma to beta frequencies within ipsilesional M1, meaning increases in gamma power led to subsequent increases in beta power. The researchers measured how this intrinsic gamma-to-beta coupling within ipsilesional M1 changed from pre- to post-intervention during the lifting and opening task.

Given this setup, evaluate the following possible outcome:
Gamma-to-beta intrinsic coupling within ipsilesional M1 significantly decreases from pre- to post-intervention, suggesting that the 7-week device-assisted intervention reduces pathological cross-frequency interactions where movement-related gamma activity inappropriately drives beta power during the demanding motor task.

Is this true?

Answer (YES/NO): YES